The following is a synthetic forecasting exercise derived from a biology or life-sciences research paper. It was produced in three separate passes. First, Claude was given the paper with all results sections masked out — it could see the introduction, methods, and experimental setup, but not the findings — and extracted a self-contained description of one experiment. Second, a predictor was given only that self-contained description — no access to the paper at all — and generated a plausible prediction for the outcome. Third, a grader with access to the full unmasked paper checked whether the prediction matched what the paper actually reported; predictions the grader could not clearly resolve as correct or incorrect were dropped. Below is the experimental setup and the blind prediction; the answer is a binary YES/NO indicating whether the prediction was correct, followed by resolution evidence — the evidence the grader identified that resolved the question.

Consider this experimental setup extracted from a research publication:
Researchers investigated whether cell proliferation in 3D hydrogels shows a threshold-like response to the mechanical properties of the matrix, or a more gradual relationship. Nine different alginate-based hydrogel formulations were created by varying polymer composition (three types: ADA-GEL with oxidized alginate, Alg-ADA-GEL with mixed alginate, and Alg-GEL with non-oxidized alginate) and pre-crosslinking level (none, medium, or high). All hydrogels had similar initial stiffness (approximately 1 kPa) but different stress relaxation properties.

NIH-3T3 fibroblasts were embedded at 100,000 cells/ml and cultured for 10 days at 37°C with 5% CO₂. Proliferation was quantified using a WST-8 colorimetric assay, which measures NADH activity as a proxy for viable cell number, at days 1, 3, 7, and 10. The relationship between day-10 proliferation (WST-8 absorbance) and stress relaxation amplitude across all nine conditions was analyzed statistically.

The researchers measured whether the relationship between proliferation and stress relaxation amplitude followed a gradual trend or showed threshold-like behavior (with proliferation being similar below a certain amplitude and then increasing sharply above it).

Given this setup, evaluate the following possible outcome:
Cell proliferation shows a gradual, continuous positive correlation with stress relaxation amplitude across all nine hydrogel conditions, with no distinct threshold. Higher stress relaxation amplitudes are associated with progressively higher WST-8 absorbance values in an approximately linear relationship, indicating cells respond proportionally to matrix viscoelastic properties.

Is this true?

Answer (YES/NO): NO